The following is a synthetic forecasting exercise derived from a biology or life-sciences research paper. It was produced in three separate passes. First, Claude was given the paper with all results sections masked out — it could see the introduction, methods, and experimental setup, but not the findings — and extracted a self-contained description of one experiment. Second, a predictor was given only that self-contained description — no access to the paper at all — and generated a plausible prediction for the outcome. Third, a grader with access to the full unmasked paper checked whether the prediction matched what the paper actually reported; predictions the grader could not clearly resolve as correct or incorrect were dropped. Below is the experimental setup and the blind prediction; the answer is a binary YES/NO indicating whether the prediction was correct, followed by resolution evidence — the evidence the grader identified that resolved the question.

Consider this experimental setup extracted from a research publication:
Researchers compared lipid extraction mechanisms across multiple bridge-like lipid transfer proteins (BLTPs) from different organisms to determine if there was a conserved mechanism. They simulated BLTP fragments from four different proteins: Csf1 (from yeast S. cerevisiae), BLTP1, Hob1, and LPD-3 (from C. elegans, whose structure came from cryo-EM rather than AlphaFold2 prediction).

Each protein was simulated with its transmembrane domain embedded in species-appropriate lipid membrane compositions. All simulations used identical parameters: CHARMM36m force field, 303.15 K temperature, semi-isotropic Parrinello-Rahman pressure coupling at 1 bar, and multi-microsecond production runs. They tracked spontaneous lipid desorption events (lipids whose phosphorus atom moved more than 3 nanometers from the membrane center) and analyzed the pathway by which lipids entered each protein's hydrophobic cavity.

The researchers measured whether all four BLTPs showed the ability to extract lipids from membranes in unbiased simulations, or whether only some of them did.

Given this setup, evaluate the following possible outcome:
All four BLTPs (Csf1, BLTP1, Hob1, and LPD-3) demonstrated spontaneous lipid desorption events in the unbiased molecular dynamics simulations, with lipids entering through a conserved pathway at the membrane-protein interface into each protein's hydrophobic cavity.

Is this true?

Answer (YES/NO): YES